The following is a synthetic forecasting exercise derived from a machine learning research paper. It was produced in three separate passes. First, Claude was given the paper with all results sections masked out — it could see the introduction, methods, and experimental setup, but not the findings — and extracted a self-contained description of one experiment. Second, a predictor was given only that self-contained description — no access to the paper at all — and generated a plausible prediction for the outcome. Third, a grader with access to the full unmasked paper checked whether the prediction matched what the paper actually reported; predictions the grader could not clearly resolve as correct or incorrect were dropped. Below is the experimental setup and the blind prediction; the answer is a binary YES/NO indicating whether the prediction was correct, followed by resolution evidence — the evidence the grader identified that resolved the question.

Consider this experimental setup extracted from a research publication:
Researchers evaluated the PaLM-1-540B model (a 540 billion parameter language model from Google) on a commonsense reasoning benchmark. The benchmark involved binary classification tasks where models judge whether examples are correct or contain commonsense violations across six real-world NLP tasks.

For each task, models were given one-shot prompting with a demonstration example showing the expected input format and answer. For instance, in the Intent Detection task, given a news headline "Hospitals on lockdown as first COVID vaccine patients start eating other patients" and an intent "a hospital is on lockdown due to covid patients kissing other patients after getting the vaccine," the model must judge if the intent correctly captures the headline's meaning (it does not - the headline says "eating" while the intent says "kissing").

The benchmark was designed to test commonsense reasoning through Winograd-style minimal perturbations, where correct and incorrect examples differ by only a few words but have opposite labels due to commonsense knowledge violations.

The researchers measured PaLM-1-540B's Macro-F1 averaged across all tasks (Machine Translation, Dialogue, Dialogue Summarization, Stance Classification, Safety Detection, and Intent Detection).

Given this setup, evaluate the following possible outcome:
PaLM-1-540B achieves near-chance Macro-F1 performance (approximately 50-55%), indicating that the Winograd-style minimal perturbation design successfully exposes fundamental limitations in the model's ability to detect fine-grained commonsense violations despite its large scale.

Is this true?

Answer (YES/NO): NO